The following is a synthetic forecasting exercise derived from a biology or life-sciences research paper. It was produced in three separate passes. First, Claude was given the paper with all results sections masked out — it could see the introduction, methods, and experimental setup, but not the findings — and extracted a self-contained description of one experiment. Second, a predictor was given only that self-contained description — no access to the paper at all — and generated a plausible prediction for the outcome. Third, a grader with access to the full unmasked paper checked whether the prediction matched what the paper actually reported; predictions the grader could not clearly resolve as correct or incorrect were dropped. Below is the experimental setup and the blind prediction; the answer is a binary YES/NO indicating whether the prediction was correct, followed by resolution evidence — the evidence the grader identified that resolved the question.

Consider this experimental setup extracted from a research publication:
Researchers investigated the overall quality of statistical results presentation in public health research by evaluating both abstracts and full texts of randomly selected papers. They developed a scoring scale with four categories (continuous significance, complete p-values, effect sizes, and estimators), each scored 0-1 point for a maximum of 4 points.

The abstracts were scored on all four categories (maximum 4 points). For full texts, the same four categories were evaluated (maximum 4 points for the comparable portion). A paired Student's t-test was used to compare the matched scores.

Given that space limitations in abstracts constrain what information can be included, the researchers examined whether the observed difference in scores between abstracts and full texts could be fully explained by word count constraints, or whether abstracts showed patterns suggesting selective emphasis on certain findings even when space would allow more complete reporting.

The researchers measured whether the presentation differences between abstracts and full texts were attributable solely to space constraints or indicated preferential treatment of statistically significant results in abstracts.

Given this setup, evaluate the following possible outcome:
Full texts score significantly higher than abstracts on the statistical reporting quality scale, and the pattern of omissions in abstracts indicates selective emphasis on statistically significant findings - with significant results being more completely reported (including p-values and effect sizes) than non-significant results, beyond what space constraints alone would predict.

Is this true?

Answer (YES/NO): YES